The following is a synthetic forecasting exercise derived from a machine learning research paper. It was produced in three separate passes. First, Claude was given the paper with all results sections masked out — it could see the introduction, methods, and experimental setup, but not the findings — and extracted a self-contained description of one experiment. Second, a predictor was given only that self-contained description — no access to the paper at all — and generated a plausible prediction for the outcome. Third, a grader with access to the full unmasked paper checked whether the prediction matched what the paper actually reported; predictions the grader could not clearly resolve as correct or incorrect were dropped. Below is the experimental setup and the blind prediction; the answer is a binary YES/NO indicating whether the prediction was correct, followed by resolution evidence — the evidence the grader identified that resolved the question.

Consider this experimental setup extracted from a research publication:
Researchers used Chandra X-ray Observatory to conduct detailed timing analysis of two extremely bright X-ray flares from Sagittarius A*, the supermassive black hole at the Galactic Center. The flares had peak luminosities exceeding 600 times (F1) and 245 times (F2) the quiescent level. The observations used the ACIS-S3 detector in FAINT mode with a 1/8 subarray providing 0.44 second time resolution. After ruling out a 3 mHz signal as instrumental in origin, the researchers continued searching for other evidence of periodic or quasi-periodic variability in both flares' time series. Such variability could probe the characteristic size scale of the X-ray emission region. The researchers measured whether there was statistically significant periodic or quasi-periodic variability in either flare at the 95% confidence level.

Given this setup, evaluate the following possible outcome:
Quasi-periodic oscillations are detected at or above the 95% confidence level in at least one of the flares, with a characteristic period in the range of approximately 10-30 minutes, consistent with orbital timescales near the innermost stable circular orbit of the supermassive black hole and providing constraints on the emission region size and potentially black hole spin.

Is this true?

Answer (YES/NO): NO